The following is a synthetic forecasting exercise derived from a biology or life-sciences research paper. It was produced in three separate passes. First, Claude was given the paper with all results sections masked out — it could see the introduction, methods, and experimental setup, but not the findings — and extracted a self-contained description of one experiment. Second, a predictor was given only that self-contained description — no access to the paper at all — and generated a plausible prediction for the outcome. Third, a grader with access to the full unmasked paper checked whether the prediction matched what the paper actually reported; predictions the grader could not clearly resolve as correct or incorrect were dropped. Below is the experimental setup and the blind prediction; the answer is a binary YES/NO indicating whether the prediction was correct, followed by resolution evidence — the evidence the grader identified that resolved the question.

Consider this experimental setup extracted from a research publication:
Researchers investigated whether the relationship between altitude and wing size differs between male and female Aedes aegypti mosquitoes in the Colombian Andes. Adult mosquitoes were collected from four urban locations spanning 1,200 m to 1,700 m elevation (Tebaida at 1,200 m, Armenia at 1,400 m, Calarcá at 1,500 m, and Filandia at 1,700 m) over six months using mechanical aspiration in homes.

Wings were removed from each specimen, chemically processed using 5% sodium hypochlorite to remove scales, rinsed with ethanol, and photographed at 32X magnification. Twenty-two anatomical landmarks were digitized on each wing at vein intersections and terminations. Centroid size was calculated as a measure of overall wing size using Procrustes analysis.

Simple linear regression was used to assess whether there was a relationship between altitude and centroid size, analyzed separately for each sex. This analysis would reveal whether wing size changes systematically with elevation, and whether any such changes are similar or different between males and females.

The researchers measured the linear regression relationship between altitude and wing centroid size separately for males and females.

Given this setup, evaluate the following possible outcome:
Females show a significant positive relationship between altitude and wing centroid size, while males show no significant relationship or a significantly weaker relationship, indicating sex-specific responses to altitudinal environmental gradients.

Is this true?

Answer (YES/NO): NO